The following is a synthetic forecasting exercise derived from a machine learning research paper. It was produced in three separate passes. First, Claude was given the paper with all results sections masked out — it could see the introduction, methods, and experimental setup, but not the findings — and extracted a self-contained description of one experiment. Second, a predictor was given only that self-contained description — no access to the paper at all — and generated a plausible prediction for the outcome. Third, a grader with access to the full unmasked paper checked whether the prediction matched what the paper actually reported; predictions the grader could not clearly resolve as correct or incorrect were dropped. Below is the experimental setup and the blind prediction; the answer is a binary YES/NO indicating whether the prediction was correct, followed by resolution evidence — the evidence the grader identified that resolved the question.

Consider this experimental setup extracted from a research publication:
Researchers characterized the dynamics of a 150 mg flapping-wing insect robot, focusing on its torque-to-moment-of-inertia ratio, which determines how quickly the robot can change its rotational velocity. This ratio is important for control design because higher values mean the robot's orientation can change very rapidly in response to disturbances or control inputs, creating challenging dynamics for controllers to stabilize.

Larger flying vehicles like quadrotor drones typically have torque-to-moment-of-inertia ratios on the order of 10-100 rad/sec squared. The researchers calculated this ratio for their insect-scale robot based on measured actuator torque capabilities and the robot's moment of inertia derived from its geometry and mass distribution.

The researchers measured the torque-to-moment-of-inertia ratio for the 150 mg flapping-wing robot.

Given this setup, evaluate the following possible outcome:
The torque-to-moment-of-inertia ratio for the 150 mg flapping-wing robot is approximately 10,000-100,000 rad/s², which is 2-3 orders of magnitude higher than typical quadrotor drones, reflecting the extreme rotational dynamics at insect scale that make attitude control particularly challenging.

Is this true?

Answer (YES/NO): NO